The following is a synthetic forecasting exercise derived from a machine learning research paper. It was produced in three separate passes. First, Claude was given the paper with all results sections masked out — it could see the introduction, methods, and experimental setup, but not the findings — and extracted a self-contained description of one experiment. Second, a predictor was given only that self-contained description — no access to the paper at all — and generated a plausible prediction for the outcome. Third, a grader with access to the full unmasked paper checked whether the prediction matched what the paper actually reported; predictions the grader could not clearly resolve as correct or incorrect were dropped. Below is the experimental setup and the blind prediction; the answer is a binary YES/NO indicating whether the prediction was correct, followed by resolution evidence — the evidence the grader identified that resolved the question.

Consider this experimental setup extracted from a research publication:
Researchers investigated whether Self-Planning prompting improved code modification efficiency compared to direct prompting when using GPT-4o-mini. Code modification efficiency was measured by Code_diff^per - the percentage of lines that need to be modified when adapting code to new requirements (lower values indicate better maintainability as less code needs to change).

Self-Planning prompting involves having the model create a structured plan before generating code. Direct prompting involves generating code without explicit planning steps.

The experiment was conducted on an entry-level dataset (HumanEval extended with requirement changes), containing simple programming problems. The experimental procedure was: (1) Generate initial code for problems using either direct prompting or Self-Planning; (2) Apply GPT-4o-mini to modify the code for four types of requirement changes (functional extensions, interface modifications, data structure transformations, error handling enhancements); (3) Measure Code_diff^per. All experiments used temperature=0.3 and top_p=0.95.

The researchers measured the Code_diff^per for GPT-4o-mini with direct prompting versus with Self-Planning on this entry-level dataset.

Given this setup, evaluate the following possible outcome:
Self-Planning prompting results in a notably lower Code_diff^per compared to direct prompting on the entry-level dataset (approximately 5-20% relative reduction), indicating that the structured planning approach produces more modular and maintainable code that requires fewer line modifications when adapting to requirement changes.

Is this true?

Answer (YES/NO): NO